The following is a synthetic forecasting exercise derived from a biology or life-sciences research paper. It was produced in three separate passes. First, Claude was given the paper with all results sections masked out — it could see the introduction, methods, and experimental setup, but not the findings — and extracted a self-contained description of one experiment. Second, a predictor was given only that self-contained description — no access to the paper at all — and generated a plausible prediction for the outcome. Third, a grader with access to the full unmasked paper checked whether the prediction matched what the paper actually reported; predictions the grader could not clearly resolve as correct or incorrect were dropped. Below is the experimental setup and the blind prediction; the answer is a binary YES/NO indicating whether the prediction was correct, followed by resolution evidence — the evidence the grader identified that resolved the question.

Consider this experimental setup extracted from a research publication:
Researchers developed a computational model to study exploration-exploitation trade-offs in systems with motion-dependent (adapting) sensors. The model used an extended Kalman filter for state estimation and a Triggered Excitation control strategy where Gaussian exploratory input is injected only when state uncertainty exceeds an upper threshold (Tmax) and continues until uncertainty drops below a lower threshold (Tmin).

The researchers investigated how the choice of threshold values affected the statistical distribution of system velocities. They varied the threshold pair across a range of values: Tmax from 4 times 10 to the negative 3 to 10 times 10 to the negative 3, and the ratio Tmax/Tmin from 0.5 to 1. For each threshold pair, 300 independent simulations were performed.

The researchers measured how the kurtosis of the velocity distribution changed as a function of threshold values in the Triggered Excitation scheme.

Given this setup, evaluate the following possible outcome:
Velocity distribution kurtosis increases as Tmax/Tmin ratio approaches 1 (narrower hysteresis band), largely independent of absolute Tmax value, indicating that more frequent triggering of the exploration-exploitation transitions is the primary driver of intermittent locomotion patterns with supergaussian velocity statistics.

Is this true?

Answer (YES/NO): NO